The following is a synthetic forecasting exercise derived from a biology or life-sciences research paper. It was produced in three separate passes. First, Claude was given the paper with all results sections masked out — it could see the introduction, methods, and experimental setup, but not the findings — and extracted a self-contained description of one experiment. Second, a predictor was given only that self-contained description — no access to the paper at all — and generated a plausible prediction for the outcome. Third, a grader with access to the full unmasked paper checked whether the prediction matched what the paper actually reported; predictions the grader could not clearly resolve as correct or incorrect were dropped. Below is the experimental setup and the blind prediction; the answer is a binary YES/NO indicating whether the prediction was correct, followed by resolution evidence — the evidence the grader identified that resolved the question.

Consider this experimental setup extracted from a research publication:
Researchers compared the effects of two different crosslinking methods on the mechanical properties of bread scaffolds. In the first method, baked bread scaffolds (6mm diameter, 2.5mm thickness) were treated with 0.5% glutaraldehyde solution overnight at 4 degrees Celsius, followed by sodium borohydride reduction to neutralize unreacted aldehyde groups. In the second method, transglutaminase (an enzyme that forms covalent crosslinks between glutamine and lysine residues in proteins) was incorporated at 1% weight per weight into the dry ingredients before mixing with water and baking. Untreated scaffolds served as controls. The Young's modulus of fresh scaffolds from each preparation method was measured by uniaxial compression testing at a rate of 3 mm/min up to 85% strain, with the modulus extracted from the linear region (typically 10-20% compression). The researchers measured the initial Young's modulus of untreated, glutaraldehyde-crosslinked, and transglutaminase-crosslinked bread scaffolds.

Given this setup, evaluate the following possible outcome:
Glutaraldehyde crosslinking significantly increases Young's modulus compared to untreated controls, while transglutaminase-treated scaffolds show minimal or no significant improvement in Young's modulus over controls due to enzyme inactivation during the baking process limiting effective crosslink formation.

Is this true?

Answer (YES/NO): NO